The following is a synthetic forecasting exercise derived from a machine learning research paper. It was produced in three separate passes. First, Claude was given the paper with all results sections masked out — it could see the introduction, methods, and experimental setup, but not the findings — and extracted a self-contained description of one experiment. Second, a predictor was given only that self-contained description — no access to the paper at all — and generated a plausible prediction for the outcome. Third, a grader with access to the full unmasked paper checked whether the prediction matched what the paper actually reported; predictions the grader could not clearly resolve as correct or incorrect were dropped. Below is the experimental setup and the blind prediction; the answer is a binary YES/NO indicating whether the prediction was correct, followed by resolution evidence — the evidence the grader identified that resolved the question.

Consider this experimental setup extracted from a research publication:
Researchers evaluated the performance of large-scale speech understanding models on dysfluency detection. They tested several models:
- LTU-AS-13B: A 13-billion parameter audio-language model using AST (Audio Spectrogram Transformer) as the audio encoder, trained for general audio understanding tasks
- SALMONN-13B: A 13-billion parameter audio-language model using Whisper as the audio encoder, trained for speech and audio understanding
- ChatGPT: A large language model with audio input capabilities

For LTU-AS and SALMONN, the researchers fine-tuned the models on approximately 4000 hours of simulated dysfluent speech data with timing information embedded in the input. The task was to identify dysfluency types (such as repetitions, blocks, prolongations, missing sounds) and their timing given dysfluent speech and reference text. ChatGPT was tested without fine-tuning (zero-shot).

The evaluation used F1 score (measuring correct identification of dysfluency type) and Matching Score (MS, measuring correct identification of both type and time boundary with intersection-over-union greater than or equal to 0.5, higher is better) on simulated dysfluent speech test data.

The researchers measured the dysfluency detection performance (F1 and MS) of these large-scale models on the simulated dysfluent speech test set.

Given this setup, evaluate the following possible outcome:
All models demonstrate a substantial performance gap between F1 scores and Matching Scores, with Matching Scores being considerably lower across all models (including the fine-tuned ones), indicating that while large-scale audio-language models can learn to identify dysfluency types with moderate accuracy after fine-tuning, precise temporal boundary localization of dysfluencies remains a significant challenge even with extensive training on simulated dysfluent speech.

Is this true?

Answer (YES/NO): NO